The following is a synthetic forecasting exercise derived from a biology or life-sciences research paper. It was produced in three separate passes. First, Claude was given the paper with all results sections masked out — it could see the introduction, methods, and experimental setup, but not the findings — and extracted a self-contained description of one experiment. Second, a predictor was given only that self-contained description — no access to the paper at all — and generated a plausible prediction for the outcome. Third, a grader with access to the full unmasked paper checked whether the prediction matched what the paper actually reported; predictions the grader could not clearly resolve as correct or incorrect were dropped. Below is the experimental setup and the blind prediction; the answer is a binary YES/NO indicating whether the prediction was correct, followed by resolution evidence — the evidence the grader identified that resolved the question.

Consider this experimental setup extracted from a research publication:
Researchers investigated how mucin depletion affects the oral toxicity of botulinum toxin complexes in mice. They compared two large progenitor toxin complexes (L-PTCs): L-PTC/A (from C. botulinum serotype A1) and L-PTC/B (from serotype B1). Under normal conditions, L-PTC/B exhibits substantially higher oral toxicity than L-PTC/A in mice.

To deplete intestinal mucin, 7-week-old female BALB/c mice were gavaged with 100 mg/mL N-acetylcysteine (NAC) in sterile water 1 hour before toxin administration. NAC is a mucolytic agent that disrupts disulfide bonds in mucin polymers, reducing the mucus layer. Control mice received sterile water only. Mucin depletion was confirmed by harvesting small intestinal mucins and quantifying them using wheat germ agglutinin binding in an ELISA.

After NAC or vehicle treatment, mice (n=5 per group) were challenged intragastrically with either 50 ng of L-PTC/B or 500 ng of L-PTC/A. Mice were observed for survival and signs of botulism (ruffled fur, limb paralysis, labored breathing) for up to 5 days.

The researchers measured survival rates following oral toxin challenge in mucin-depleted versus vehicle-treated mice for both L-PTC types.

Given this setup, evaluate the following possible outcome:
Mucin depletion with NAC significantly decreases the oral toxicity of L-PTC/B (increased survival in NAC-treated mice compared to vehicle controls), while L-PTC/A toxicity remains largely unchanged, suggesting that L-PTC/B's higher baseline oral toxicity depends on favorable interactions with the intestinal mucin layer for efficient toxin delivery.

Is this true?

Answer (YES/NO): NO